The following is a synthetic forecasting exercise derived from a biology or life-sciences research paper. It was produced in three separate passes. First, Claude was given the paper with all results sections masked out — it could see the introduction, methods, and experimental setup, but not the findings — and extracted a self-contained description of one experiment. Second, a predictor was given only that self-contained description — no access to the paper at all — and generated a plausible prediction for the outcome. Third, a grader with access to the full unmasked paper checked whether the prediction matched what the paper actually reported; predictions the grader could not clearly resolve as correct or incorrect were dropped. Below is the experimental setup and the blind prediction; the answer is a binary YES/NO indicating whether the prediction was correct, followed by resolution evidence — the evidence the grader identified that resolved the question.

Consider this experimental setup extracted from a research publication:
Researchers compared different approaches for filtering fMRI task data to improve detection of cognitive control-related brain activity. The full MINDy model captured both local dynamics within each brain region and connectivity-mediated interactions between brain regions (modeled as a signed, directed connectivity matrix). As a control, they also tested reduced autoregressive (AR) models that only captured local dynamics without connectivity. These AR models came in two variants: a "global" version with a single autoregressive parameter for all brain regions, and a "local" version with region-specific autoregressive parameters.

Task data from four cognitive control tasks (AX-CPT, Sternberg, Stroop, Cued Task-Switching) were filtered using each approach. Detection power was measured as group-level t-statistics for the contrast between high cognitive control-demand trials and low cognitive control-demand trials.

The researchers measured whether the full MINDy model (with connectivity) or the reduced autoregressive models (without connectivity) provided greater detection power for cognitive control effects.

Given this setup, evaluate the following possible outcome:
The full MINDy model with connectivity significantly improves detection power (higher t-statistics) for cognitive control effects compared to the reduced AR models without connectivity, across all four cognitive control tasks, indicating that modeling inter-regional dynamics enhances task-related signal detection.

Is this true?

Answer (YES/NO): NO